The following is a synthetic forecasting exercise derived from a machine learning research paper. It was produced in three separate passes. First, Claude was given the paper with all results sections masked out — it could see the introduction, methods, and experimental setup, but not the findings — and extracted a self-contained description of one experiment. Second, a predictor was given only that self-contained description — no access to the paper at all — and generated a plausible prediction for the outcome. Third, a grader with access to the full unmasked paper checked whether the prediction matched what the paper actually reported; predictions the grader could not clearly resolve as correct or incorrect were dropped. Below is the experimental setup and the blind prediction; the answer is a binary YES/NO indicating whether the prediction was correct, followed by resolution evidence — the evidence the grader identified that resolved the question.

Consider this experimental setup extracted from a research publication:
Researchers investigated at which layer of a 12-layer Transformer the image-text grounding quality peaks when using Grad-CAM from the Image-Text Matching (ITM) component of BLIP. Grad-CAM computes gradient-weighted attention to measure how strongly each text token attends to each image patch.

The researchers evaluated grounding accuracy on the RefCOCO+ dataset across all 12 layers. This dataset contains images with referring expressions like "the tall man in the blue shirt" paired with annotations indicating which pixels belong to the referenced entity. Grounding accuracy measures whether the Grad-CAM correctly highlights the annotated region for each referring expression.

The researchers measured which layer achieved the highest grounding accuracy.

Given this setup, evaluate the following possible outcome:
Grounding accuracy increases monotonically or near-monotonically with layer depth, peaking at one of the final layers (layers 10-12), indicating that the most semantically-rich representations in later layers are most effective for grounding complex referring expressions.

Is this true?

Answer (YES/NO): NO